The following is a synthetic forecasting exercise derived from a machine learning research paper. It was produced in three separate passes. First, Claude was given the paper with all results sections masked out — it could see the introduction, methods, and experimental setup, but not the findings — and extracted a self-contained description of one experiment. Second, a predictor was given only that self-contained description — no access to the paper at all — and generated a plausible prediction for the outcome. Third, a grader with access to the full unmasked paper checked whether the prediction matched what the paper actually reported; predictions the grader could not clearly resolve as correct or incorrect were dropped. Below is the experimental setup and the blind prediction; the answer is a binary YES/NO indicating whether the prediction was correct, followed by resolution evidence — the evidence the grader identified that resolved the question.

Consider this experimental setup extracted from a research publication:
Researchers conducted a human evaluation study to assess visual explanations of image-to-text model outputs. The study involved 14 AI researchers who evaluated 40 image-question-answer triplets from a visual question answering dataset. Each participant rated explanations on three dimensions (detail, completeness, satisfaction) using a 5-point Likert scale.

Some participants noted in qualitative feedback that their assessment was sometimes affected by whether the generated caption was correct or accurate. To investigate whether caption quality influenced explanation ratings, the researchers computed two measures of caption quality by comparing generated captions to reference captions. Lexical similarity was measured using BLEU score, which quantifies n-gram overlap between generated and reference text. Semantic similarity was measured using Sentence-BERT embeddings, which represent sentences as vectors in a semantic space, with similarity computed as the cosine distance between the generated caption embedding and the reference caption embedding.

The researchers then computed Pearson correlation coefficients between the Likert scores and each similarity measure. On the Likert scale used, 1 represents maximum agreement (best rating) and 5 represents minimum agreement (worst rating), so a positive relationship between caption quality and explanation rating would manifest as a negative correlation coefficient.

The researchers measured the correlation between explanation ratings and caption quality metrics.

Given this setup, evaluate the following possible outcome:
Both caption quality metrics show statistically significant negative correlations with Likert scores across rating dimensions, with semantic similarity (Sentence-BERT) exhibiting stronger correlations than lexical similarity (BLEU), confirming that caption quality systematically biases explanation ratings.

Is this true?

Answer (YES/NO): NO